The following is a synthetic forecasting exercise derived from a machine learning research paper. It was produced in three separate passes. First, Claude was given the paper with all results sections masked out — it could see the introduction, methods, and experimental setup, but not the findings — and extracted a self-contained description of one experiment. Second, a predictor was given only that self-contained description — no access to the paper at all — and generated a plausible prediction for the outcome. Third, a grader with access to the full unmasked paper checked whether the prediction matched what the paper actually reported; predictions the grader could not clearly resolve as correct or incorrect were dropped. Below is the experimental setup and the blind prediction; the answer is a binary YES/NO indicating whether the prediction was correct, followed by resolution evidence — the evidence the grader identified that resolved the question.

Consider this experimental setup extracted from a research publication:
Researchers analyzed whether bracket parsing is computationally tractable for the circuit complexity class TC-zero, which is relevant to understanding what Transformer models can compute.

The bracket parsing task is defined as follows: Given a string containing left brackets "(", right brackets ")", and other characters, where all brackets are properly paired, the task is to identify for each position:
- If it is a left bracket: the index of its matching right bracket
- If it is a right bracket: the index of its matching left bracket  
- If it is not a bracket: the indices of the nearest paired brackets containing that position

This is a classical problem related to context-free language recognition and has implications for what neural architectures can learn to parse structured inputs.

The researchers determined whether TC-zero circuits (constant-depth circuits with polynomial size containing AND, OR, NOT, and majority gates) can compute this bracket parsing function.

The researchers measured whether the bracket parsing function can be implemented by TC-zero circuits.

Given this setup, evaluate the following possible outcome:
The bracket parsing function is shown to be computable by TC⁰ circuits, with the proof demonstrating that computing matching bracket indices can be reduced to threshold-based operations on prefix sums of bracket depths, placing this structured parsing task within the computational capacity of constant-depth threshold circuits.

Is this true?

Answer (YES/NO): YES